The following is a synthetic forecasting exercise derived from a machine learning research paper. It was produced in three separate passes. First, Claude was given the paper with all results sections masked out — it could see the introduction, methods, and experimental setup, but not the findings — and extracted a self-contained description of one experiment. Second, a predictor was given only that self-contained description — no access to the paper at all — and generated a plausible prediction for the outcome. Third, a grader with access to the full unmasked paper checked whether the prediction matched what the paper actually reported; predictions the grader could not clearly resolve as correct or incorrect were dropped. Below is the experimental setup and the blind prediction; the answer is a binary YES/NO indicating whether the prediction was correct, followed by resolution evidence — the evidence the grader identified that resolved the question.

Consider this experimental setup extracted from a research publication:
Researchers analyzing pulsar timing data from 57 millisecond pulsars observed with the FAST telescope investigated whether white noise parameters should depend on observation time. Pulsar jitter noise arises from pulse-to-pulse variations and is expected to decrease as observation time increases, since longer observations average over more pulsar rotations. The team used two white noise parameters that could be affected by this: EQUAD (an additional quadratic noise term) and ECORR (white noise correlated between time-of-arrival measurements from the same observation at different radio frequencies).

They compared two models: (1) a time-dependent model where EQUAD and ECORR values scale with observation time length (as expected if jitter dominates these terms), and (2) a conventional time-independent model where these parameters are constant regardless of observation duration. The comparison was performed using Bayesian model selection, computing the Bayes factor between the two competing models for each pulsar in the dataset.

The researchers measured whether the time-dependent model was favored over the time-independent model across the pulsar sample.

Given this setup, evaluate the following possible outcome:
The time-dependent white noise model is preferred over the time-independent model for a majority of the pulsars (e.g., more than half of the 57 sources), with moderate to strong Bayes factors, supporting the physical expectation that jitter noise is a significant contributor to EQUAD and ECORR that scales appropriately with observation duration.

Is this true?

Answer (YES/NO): NO